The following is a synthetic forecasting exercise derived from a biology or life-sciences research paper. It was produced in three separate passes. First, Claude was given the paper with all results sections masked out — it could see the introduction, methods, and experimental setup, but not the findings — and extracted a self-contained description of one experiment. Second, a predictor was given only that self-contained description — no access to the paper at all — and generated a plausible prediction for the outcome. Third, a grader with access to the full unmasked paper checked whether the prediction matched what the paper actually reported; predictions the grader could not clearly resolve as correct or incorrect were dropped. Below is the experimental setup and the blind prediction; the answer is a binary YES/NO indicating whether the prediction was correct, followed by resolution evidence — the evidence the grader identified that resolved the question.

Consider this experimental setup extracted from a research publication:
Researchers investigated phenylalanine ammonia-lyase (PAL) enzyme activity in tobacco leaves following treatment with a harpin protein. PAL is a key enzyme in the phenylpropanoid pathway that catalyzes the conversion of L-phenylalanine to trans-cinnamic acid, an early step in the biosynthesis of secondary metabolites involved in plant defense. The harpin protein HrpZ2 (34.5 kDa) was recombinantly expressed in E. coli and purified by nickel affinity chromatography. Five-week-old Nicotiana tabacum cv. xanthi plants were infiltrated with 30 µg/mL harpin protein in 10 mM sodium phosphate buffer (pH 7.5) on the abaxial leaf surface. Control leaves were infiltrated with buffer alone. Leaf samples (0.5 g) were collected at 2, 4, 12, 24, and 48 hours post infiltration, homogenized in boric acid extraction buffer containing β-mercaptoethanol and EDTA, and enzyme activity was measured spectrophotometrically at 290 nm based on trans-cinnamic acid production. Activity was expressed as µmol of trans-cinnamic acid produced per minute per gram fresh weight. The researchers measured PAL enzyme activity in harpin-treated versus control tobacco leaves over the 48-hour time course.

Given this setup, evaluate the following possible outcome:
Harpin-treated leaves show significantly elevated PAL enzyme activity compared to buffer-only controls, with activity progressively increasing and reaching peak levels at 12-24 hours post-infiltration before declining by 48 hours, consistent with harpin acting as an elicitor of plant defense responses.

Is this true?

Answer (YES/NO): YES